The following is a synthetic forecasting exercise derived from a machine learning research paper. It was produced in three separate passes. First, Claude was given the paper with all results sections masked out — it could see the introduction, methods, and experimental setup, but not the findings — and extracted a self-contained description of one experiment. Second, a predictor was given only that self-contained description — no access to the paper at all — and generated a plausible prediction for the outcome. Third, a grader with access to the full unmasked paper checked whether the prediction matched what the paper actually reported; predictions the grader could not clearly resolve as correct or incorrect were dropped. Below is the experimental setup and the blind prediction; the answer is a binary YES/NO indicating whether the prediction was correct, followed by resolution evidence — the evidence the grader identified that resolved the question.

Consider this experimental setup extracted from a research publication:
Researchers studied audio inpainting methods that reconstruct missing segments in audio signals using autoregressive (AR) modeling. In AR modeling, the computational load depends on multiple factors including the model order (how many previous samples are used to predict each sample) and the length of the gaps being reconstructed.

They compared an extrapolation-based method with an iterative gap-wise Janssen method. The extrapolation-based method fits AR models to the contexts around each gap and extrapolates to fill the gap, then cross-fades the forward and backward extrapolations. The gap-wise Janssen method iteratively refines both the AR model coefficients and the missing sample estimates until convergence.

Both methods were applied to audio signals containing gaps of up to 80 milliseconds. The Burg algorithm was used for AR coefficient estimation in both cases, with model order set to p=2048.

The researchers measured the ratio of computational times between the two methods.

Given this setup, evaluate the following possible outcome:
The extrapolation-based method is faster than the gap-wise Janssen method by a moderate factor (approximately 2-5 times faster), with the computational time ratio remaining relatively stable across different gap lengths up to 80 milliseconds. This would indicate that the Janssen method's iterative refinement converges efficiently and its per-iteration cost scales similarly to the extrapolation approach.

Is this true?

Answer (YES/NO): NO